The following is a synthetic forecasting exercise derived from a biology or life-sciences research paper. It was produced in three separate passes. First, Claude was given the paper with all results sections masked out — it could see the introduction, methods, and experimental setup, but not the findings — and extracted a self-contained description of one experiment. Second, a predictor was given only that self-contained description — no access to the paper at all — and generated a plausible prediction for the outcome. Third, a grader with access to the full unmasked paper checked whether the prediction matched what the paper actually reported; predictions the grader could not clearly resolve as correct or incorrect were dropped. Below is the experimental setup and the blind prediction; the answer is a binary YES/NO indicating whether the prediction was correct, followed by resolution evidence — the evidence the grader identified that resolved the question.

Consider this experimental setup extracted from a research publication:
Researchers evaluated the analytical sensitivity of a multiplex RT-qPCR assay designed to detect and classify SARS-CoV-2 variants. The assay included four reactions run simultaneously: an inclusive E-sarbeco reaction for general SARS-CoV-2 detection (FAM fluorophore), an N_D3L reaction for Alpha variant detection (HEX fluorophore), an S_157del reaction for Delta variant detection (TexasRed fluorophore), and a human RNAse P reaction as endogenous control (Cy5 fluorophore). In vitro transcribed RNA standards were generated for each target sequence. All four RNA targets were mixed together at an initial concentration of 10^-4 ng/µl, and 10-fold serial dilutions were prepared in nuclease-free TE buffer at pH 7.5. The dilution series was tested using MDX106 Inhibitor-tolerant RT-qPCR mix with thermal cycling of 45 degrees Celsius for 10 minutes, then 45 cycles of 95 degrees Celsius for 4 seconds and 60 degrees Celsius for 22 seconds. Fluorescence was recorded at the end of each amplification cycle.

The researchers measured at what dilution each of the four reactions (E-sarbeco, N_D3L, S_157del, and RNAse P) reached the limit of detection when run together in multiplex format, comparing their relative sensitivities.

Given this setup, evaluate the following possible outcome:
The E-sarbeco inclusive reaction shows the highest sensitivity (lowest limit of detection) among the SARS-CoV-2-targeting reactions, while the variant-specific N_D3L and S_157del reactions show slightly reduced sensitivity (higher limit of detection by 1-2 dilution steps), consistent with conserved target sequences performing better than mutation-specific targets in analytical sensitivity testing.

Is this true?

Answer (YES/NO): NO